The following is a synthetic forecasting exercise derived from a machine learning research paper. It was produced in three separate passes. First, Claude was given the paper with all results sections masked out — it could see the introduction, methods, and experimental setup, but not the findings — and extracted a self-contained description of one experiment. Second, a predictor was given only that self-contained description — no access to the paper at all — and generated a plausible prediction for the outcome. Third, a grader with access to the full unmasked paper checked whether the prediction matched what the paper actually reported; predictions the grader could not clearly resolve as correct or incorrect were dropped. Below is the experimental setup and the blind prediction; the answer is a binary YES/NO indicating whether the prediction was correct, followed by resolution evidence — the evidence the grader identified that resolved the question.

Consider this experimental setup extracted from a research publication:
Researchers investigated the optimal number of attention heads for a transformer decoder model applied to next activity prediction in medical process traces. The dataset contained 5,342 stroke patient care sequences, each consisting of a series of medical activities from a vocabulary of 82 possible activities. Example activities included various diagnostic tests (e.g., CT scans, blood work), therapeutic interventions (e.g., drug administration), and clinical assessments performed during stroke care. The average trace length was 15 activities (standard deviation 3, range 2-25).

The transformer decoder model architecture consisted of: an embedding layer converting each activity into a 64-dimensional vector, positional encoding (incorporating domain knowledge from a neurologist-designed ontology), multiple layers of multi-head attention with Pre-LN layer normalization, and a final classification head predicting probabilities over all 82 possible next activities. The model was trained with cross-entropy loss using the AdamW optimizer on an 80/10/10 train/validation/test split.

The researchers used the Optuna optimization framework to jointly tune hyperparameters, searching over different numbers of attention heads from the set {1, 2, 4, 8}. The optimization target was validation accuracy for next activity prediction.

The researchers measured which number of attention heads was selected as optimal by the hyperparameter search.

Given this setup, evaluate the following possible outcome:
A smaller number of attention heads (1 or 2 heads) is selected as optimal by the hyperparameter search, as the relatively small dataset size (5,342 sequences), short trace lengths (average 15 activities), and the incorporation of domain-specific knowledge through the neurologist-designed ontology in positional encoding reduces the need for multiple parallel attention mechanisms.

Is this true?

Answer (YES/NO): NO